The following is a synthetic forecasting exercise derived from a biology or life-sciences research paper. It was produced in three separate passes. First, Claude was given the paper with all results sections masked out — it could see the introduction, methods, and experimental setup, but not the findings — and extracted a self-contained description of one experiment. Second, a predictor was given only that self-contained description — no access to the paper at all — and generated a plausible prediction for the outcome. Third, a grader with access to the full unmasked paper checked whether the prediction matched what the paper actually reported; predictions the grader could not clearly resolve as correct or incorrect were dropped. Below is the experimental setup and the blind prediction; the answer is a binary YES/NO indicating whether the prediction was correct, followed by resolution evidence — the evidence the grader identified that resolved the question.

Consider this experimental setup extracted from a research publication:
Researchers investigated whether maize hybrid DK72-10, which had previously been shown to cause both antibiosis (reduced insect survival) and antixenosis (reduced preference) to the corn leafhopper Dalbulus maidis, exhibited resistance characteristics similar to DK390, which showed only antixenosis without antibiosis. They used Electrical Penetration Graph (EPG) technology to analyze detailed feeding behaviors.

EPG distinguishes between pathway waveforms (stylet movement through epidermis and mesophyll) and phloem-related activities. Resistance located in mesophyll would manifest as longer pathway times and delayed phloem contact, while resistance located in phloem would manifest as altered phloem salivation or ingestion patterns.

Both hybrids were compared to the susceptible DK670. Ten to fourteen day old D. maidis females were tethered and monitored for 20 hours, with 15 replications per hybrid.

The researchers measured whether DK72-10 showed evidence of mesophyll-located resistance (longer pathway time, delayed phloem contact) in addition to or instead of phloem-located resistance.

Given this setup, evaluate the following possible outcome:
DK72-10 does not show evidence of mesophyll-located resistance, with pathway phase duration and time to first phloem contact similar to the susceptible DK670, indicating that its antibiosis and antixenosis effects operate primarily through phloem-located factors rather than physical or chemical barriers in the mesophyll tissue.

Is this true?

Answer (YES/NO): NO